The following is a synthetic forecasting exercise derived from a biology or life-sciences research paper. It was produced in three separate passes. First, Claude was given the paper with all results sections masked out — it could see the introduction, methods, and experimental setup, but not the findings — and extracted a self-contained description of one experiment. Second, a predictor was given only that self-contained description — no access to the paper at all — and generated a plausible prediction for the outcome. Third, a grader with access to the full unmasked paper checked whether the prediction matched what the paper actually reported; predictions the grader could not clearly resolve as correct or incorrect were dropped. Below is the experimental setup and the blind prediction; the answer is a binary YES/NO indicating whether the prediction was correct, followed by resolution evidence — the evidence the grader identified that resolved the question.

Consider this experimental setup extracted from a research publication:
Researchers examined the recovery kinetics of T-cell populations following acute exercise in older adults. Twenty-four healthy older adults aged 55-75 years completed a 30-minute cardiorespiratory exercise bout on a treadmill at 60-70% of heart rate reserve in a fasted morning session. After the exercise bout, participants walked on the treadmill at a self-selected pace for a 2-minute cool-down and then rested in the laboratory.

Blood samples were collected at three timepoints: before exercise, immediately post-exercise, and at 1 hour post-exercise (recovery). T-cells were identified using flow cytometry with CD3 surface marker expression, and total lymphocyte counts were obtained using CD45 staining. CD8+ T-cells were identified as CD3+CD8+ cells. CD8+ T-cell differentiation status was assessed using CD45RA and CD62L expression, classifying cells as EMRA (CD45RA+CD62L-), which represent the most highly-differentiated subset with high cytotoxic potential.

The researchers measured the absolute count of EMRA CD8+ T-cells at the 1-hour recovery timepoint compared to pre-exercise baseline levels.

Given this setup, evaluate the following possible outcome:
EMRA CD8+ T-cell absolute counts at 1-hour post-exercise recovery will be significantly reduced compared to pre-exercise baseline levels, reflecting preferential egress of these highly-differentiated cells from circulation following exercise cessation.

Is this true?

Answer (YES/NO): NO